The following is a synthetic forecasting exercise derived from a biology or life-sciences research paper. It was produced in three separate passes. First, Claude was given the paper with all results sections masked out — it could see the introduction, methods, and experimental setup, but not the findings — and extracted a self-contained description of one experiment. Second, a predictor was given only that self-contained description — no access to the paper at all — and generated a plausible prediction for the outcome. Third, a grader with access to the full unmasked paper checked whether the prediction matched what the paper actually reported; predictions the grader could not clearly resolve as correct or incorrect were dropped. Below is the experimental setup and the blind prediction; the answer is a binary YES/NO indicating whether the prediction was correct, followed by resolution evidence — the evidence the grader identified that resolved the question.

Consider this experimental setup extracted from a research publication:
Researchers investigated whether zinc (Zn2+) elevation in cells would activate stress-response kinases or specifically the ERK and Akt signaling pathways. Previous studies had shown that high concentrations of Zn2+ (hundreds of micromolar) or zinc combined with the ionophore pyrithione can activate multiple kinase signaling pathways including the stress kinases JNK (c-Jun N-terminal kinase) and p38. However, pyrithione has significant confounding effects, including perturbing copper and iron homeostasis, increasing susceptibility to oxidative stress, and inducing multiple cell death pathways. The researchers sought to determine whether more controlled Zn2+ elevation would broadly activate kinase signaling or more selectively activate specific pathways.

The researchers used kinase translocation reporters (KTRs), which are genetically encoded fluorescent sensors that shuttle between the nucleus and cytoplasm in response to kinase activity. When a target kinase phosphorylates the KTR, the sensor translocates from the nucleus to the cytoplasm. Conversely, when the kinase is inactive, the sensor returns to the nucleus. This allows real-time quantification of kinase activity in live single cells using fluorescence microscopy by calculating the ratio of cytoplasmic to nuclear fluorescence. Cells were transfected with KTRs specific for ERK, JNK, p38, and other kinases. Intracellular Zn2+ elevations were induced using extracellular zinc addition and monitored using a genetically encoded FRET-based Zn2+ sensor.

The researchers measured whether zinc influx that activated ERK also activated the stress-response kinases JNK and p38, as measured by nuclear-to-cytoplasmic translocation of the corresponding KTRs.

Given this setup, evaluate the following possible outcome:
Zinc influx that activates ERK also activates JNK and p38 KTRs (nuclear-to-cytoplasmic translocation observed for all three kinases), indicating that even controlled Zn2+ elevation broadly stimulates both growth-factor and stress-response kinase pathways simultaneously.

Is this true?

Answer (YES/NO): NO